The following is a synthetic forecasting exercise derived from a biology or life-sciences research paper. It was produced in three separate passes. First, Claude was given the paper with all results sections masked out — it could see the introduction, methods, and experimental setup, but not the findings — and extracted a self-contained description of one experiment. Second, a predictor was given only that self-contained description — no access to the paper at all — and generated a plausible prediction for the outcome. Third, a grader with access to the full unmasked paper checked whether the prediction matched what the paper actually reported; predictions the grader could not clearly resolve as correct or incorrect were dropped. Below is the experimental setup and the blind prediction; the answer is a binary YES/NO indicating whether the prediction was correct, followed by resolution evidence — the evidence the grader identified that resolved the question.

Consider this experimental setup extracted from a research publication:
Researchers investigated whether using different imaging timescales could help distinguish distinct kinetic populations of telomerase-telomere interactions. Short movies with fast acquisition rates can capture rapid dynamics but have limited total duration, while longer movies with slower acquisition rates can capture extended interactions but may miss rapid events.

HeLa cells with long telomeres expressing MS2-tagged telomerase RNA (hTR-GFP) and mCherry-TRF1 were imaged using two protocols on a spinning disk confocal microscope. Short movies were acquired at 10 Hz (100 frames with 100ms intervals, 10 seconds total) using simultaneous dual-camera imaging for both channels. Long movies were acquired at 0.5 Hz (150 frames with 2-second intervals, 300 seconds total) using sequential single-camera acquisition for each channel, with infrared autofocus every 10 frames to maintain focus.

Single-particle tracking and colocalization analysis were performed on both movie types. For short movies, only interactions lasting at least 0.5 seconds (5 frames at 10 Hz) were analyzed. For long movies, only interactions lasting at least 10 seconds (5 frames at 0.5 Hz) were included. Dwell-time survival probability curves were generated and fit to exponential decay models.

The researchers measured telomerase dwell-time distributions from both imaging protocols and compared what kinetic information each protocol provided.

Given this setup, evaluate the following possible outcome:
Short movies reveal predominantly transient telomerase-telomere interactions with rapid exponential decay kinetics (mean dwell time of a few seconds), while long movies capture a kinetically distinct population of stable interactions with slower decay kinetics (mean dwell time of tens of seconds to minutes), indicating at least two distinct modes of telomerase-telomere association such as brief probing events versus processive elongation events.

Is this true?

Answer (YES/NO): YES